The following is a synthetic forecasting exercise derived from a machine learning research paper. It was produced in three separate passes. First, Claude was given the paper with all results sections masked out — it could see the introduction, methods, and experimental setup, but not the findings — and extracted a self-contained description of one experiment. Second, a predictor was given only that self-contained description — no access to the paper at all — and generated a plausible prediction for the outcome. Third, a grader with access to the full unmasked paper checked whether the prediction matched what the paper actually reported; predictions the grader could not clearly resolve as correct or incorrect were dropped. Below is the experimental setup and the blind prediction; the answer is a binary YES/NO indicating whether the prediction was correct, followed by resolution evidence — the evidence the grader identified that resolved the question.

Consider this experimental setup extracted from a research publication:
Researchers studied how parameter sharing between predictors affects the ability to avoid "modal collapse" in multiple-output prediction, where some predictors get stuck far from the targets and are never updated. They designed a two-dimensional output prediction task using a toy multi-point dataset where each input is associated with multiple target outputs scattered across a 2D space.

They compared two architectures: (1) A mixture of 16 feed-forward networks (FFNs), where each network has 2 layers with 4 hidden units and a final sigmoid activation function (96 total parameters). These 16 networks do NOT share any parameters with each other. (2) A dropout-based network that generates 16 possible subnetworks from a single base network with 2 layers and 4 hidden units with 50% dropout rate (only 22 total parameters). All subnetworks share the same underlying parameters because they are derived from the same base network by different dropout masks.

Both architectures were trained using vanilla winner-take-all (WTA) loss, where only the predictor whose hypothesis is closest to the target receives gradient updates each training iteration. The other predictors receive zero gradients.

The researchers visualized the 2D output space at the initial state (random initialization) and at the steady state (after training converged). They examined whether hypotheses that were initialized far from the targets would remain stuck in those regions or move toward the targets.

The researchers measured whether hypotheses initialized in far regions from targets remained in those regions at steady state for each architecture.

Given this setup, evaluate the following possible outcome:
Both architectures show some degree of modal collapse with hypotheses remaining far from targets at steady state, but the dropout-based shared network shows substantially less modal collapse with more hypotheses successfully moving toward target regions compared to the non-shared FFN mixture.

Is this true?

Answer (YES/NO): NO